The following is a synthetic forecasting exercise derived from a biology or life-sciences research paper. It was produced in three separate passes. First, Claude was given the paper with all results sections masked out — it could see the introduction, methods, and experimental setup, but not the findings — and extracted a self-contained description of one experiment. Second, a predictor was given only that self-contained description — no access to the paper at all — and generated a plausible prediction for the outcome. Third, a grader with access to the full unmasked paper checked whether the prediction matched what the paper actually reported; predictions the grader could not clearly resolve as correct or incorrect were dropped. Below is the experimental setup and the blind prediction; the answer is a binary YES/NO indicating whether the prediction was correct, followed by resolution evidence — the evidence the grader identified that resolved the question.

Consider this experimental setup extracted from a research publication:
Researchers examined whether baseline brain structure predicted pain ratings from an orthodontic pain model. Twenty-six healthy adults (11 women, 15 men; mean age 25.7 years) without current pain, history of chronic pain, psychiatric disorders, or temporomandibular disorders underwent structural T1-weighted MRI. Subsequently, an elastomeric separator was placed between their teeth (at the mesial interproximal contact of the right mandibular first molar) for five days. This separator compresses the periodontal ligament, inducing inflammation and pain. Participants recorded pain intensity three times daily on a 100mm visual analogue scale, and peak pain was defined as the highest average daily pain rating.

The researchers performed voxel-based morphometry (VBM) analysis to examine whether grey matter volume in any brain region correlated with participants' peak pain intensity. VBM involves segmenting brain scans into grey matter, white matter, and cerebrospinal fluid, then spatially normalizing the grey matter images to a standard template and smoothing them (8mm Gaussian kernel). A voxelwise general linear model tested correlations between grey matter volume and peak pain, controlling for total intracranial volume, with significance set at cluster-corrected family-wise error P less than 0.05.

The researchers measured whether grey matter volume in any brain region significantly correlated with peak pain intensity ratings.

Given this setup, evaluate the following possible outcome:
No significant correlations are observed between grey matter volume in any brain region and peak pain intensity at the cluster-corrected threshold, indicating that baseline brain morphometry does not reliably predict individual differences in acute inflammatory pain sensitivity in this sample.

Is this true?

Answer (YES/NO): YES